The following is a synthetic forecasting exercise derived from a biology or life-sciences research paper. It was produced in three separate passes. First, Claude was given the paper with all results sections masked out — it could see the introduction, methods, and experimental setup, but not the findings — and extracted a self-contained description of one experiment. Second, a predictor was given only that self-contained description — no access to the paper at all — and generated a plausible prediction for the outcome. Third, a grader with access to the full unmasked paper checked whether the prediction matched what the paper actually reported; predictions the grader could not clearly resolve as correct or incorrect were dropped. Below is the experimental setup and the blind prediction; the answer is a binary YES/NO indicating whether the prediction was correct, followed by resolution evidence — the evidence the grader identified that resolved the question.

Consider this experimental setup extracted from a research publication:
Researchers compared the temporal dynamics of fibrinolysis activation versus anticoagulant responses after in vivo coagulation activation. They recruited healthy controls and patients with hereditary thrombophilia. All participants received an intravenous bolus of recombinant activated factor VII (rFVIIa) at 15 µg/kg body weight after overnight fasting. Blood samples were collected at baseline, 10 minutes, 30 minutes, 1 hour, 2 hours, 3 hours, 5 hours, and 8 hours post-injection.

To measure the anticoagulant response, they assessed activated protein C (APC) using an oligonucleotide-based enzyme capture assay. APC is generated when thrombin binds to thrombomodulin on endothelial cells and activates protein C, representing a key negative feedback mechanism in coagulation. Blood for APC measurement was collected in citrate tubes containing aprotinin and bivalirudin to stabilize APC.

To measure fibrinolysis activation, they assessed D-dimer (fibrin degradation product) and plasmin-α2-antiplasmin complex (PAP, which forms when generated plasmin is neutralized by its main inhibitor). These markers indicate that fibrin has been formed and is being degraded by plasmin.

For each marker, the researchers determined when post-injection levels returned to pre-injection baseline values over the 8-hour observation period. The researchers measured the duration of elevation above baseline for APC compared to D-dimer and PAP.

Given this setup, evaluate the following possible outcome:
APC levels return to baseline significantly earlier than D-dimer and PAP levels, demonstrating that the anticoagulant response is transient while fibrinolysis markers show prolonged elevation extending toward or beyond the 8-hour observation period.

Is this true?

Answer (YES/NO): YES